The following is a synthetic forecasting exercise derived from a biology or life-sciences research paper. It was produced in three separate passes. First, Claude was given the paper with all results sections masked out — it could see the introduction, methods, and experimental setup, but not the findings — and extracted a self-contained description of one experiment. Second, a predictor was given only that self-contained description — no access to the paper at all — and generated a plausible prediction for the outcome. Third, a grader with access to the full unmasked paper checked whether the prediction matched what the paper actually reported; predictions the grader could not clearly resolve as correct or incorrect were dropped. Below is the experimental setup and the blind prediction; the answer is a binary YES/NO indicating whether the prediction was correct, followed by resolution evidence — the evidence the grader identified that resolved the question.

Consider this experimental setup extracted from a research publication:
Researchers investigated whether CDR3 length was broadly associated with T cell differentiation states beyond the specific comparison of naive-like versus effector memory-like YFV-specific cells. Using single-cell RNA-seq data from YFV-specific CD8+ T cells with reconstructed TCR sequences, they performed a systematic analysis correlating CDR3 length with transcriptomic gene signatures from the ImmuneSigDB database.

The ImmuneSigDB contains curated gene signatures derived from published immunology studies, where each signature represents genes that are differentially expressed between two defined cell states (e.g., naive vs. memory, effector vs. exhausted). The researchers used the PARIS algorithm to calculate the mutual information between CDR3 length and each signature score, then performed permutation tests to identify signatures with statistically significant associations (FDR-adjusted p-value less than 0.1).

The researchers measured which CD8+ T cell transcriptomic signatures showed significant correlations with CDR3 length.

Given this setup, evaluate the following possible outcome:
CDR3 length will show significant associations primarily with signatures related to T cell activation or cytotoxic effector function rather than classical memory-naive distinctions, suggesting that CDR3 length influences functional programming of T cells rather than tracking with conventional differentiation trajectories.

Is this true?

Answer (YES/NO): NO